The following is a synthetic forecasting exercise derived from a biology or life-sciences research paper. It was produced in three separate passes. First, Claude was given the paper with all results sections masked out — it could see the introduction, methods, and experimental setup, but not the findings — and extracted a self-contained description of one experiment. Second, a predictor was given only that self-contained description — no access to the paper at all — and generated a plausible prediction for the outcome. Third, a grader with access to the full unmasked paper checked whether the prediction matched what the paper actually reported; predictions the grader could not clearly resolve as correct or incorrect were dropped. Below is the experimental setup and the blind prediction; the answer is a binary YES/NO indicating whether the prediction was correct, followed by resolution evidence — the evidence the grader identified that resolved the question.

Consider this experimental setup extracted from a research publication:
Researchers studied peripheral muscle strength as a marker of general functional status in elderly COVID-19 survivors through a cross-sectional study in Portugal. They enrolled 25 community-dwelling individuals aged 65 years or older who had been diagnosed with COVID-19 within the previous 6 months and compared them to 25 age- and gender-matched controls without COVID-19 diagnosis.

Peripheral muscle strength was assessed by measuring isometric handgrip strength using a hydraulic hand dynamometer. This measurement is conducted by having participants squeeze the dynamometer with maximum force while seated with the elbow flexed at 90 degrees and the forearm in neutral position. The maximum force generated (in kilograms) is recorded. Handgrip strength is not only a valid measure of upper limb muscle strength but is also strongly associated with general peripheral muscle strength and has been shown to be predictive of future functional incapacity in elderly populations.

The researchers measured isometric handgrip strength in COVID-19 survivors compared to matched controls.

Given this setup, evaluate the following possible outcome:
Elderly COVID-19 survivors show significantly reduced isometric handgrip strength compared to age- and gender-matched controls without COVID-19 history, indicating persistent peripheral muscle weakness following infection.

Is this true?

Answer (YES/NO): NO